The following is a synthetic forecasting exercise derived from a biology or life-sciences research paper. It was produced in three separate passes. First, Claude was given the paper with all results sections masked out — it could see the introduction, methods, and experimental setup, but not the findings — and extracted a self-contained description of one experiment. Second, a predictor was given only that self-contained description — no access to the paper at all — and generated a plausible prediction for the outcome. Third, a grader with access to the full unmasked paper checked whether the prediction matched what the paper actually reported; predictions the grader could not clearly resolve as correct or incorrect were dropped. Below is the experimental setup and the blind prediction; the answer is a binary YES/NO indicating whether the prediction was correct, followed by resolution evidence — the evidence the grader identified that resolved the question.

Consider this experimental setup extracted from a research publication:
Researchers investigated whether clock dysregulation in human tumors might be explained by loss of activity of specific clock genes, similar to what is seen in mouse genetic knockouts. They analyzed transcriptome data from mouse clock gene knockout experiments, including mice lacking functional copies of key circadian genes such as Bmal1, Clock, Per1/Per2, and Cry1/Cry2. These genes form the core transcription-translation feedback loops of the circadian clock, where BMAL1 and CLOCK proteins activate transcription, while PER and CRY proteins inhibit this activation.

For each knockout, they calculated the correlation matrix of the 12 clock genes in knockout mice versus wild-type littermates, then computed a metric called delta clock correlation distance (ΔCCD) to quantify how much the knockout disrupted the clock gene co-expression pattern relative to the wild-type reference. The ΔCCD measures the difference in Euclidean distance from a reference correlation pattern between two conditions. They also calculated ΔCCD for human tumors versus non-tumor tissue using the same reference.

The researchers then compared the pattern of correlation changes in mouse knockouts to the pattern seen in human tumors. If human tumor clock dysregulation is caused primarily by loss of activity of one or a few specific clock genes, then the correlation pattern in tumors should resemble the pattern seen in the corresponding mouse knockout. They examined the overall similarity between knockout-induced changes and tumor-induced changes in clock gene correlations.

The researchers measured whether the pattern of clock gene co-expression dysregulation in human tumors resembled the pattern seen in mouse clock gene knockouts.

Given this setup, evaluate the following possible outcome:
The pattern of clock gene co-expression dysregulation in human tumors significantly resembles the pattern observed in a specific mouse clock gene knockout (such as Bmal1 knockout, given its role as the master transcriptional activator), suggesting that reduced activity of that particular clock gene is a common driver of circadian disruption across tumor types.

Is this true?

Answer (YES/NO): NO